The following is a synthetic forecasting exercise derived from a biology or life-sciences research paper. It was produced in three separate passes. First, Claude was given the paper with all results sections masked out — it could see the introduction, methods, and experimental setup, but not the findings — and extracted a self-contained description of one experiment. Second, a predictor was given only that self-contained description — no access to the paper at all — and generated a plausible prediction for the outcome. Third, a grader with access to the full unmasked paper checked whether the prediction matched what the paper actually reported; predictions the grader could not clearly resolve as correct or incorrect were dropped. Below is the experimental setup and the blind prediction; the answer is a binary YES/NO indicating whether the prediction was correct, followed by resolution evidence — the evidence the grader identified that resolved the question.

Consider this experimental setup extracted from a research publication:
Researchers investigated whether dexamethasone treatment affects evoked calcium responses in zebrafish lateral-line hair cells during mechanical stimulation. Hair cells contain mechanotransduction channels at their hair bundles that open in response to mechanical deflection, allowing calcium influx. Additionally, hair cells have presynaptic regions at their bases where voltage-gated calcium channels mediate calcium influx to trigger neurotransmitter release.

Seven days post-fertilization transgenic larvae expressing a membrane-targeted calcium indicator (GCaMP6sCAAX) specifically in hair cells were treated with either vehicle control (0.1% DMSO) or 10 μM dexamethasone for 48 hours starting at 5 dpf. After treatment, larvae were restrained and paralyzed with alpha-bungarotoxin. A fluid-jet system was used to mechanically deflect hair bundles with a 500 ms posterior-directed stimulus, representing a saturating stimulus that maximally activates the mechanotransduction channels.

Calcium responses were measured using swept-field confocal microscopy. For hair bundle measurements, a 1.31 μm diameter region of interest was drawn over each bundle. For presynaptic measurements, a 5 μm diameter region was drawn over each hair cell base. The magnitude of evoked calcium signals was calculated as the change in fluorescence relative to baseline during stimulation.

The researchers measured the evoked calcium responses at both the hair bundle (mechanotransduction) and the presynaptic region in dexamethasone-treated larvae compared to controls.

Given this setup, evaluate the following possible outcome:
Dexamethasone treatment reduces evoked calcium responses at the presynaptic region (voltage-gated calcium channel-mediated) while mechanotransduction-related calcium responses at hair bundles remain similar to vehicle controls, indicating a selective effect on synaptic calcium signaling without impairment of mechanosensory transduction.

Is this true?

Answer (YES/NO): NO